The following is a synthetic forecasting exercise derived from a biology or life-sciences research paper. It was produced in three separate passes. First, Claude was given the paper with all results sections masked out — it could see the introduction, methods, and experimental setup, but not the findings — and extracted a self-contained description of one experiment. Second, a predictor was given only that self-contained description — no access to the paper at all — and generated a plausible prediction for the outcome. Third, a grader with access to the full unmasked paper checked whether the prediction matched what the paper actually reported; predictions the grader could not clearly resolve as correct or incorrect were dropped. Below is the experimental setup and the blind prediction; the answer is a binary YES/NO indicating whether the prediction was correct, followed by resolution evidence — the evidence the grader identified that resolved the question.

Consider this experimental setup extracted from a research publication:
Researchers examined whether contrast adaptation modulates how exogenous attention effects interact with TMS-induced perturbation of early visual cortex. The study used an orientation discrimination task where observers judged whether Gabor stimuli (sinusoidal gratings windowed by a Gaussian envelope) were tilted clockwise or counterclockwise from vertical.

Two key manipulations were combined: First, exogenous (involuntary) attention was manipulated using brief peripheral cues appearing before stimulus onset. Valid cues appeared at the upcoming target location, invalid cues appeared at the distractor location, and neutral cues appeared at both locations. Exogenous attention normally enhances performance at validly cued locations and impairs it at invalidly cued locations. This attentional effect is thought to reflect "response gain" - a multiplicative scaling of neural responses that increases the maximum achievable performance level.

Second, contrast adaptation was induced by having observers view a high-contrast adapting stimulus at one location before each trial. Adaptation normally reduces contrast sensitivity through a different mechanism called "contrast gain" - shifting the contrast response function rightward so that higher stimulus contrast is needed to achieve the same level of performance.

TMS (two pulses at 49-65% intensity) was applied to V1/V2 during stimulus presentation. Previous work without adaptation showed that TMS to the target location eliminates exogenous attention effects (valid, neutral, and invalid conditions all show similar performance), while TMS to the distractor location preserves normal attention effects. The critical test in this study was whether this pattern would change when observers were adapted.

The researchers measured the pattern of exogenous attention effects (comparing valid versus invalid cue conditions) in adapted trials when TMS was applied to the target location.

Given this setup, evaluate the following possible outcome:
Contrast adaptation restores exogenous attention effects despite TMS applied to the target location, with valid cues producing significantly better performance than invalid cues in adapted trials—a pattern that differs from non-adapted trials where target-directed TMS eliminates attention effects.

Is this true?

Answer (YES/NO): YES